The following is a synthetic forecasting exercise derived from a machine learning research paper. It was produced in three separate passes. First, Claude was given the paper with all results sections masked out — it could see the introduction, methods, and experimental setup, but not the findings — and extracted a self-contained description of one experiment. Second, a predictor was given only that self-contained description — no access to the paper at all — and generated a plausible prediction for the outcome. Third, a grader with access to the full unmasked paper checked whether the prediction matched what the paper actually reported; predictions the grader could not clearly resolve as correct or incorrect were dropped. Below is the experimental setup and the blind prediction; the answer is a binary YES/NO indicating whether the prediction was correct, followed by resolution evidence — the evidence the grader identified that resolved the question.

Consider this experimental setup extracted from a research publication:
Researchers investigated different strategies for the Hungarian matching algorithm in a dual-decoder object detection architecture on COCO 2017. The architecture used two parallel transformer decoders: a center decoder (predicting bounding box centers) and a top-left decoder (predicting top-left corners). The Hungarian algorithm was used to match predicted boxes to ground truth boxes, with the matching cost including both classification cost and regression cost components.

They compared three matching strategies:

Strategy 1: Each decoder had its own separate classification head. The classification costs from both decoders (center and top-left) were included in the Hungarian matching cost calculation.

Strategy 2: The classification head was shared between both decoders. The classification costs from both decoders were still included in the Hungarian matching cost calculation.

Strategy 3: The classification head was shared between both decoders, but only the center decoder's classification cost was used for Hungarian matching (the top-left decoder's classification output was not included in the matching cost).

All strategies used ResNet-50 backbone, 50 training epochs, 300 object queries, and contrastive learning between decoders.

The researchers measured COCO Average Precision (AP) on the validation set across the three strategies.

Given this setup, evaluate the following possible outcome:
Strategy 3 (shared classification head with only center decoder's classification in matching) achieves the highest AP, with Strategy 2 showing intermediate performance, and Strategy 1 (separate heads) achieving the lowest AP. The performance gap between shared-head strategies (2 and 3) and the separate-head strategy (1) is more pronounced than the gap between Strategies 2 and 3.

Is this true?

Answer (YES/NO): YES